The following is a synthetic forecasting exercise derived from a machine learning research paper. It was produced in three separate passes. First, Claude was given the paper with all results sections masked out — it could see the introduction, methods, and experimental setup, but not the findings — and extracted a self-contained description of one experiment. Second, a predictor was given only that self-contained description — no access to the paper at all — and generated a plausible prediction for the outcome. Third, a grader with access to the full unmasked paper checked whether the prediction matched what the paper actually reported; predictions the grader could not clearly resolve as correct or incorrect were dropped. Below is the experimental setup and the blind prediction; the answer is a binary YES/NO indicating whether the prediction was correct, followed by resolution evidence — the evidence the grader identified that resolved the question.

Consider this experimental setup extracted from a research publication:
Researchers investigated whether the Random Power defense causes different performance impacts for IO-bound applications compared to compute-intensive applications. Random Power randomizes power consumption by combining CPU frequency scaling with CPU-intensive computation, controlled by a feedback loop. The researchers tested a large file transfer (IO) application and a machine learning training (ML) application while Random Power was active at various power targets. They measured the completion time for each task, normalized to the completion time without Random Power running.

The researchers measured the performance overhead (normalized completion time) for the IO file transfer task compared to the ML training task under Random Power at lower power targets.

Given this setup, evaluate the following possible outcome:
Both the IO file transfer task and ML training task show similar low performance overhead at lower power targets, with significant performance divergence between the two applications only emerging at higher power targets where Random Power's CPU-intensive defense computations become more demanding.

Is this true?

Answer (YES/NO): NO